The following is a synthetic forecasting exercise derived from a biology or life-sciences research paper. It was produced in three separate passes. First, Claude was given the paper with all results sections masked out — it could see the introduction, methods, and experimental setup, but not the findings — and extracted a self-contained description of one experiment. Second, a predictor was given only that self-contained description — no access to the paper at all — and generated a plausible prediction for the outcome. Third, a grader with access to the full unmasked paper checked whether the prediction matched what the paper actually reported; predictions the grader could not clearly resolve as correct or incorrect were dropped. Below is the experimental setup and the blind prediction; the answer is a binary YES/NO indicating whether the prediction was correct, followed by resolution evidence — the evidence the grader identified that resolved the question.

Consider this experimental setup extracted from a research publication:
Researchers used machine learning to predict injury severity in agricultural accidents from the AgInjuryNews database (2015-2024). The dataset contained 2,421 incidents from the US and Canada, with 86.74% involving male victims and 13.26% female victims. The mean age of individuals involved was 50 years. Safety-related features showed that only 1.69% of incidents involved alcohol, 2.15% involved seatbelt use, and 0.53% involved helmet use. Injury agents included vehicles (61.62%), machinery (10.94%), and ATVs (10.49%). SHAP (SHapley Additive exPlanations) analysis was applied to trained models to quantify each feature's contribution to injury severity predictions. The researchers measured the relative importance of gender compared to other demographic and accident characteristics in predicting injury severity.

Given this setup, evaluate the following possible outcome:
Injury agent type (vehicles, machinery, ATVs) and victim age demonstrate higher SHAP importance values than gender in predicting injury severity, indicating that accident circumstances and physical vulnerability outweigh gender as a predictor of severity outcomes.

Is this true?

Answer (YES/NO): NO